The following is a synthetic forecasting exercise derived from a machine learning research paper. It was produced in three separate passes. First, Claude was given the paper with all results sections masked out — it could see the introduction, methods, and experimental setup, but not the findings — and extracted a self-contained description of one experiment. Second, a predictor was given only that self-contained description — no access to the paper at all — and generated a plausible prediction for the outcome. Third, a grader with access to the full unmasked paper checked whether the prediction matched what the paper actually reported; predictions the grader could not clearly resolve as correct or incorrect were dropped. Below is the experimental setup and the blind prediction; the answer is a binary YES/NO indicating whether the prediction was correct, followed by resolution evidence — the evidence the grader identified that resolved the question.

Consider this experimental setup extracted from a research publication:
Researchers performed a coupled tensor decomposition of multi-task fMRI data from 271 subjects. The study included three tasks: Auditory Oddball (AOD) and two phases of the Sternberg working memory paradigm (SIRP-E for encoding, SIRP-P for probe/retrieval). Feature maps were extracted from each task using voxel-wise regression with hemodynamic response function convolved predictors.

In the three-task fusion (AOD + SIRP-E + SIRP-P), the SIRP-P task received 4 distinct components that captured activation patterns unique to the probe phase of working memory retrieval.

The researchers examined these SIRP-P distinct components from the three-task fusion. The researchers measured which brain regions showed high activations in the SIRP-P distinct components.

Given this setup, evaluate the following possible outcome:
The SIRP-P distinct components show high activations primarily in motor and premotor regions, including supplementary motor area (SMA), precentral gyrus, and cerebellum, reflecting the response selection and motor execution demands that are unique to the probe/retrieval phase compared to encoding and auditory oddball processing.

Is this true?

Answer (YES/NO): NO